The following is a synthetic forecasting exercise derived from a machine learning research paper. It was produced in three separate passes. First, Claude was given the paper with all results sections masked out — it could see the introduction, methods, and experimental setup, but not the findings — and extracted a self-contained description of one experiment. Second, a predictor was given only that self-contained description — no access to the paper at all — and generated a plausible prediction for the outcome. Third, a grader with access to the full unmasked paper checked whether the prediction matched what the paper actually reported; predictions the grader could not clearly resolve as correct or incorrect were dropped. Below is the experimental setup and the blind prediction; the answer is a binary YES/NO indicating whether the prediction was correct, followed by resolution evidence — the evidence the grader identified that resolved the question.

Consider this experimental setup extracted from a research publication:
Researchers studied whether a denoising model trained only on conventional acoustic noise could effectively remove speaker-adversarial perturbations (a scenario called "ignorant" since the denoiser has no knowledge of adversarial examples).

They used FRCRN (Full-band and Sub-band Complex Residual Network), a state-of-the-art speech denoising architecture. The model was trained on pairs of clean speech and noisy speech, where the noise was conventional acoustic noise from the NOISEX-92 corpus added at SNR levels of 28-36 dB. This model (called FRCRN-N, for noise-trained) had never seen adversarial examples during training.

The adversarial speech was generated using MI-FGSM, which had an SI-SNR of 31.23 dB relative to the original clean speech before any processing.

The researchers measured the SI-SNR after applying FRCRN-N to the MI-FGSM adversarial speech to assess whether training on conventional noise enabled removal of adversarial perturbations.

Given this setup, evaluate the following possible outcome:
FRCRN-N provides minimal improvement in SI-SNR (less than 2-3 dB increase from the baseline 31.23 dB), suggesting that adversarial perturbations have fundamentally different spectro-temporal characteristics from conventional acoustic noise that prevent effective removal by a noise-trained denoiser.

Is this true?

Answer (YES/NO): YES